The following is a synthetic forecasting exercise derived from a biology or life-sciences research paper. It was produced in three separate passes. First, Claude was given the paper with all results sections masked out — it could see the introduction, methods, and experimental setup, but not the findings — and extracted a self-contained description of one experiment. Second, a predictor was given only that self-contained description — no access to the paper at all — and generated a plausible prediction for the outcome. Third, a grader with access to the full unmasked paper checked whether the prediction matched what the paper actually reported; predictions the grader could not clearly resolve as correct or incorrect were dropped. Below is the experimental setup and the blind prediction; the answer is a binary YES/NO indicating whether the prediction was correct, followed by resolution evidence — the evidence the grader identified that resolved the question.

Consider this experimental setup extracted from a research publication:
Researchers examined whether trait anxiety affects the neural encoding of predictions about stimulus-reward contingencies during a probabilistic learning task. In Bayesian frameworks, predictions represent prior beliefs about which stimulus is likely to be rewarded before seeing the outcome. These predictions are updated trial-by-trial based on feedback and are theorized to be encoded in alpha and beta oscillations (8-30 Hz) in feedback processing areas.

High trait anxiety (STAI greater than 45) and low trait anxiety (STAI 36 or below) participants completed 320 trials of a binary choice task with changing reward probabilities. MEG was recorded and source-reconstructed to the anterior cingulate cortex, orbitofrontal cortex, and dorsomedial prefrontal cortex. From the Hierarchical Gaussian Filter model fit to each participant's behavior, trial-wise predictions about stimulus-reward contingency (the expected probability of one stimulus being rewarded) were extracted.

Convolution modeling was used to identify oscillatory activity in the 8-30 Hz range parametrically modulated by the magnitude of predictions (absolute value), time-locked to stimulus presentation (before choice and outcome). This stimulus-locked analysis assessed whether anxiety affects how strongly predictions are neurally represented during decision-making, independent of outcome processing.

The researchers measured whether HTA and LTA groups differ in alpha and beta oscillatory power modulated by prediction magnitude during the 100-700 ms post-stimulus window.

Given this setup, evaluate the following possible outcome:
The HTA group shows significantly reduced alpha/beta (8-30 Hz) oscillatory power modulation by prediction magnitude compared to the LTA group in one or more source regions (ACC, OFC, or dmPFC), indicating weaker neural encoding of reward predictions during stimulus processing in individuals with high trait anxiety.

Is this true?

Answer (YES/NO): NO